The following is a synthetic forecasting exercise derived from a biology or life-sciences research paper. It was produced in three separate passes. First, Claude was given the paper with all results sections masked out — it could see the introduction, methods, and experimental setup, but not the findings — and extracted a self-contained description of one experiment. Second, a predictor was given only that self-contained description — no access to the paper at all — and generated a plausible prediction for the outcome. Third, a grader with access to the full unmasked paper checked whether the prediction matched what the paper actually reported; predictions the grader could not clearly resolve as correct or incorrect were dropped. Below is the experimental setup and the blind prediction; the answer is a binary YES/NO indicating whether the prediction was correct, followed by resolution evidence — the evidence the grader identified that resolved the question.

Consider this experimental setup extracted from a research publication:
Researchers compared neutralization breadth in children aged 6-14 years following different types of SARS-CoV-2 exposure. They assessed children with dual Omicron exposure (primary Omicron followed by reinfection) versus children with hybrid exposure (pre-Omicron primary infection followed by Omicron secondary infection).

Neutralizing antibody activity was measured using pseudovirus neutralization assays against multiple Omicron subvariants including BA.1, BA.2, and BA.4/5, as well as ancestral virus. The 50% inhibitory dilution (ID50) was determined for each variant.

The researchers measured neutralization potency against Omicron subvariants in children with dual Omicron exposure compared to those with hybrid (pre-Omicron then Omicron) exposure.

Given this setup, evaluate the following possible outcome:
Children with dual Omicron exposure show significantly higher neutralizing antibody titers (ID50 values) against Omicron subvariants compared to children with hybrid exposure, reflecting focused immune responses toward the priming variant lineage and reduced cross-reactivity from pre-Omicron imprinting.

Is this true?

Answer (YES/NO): NO